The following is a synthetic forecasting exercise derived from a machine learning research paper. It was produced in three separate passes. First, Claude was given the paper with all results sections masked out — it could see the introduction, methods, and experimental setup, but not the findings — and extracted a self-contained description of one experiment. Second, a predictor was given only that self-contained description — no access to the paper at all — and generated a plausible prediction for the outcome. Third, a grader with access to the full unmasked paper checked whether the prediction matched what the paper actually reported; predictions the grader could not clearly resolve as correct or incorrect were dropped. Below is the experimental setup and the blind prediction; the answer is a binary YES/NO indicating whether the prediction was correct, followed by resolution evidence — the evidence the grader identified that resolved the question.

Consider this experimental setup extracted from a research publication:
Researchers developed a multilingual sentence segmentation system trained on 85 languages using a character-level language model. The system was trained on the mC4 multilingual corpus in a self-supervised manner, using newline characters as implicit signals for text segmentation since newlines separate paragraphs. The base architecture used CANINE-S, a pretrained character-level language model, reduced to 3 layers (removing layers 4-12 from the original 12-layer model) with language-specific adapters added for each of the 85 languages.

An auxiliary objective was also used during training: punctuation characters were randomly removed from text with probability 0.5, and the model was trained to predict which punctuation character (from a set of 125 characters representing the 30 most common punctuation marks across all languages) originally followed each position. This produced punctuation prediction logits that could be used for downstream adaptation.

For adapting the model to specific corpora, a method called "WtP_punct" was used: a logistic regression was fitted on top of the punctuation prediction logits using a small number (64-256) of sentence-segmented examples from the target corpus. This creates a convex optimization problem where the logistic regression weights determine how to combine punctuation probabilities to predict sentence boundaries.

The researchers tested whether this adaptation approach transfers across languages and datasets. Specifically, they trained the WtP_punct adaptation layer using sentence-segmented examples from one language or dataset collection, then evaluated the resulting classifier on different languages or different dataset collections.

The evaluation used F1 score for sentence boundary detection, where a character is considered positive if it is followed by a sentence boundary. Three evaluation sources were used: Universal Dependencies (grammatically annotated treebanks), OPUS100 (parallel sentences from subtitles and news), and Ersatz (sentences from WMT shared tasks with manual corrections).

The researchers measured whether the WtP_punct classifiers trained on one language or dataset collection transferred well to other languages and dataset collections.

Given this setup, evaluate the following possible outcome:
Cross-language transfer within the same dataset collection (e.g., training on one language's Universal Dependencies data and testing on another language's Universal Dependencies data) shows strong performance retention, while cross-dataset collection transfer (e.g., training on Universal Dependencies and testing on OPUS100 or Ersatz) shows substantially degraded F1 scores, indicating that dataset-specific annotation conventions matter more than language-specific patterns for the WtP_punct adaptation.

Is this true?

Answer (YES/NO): NO